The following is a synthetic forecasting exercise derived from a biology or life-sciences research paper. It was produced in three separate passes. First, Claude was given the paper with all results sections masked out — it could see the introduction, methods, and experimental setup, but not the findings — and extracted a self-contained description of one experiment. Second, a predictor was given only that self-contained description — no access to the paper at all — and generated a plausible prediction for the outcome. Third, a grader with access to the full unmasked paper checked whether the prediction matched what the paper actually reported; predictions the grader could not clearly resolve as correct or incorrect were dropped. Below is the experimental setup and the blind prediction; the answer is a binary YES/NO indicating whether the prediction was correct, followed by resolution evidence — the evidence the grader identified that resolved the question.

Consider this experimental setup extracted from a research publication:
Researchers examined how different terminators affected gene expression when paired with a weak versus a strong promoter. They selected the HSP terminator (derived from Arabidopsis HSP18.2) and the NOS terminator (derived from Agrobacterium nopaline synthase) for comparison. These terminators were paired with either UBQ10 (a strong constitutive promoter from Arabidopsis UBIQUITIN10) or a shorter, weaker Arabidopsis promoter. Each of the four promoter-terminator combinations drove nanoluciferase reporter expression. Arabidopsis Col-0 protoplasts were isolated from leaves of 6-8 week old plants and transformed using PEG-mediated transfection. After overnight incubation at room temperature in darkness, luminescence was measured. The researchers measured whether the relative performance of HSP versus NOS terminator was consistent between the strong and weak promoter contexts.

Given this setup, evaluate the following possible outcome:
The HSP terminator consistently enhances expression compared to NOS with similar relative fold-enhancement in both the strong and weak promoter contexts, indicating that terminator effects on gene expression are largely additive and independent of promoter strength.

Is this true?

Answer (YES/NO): NO